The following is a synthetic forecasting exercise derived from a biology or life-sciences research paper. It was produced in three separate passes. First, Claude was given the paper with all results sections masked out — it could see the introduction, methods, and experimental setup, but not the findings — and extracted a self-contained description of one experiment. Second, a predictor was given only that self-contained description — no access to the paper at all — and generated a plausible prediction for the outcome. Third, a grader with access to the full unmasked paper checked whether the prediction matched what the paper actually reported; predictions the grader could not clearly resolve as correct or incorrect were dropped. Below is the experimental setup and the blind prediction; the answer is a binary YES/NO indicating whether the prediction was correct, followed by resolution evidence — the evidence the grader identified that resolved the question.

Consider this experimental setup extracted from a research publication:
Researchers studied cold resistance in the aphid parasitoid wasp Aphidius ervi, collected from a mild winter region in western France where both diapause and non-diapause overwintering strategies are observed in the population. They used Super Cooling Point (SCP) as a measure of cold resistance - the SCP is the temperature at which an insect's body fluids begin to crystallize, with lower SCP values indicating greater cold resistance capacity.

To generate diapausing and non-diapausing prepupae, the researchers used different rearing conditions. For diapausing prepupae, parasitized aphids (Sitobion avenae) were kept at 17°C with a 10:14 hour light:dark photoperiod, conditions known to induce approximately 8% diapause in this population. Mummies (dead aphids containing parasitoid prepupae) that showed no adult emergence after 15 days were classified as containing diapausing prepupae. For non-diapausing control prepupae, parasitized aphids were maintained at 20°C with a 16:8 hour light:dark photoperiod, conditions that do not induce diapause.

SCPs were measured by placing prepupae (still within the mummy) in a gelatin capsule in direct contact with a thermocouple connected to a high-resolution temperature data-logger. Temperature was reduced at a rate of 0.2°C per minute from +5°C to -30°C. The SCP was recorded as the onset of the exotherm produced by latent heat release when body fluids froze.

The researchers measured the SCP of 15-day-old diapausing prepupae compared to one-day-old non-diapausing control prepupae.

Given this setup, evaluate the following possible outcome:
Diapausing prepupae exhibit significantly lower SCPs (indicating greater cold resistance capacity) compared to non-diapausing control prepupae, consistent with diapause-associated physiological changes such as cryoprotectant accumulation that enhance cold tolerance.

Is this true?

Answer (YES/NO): NO